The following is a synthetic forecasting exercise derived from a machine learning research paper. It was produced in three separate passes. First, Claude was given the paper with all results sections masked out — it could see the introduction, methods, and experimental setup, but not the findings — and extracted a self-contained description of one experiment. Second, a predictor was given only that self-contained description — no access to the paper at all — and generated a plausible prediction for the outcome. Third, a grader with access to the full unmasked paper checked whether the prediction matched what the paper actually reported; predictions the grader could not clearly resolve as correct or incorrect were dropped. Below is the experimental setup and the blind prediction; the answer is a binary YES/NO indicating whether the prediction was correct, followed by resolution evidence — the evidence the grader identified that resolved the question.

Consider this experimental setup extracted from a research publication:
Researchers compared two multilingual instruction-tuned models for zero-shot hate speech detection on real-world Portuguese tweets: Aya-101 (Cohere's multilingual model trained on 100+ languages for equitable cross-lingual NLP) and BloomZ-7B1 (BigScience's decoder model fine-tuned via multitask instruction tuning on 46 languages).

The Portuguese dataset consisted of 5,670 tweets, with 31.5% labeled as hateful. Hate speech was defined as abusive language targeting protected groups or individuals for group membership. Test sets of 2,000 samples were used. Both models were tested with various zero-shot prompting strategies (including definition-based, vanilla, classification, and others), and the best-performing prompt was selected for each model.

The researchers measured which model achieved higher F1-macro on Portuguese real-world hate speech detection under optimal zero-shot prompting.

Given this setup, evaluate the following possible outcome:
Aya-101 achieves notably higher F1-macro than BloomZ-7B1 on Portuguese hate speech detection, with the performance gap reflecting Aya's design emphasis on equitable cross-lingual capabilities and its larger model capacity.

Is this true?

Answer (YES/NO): NO